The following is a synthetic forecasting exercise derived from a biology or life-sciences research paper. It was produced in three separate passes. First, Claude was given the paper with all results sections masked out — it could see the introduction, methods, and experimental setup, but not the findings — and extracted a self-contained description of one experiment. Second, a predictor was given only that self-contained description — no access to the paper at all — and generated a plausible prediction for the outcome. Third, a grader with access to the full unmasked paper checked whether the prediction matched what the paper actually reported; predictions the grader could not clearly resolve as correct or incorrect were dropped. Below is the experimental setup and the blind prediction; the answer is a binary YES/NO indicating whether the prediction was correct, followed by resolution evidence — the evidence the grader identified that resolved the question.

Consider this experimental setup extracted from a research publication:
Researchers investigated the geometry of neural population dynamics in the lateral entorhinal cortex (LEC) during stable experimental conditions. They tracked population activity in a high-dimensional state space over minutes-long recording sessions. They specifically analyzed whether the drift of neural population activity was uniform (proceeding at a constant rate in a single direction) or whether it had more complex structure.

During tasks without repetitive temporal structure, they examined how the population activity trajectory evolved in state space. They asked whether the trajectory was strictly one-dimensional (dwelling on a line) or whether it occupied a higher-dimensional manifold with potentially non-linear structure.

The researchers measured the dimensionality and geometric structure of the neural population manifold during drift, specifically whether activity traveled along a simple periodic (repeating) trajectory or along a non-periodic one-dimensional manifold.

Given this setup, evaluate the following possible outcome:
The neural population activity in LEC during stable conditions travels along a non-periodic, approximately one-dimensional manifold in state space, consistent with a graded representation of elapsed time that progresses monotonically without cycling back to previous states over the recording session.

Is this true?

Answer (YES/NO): YES